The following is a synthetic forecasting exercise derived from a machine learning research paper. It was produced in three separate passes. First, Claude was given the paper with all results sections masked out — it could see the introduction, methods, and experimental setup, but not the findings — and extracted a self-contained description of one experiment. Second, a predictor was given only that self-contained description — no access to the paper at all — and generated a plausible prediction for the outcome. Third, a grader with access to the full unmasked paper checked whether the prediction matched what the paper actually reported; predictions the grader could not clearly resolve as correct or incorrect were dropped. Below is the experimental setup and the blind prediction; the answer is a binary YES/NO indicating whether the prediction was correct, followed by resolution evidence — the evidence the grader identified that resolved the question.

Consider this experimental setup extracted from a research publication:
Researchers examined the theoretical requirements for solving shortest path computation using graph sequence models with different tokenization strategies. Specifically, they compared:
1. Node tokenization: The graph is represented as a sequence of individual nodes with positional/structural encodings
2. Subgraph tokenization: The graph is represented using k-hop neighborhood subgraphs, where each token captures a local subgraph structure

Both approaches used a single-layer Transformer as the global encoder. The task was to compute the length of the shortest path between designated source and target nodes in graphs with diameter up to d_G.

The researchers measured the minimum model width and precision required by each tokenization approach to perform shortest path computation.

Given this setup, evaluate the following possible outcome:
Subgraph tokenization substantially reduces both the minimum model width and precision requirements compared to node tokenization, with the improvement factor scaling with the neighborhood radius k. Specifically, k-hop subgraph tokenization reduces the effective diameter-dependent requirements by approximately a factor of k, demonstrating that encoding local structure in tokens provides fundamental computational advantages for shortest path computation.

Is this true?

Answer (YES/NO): NO